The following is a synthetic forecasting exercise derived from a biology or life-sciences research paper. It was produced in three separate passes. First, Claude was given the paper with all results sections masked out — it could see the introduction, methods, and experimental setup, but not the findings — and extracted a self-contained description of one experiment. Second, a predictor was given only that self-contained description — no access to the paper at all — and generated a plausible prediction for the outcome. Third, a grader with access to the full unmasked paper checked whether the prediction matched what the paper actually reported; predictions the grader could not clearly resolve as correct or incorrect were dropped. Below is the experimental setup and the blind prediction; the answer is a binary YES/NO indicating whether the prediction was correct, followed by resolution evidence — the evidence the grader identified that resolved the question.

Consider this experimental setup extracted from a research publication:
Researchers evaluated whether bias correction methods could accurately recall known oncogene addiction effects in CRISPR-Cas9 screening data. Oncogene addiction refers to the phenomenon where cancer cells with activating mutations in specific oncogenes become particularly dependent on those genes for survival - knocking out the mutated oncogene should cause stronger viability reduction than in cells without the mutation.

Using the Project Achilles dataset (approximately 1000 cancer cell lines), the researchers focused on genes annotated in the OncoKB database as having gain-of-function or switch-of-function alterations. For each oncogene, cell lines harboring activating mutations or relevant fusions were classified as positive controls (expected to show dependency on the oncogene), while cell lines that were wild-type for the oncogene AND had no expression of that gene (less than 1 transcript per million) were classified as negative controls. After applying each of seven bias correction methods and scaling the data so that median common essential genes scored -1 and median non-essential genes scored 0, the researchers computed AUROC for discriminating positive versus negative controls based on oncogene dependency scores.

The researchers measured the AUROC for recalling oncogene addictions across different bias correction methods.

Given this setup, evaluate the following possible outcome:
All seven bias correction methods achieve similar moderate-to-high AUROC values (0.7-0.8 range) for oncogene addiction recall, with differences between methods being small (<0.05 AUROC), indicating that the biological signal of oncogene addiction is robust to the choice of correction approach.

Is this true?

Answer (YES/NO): NO